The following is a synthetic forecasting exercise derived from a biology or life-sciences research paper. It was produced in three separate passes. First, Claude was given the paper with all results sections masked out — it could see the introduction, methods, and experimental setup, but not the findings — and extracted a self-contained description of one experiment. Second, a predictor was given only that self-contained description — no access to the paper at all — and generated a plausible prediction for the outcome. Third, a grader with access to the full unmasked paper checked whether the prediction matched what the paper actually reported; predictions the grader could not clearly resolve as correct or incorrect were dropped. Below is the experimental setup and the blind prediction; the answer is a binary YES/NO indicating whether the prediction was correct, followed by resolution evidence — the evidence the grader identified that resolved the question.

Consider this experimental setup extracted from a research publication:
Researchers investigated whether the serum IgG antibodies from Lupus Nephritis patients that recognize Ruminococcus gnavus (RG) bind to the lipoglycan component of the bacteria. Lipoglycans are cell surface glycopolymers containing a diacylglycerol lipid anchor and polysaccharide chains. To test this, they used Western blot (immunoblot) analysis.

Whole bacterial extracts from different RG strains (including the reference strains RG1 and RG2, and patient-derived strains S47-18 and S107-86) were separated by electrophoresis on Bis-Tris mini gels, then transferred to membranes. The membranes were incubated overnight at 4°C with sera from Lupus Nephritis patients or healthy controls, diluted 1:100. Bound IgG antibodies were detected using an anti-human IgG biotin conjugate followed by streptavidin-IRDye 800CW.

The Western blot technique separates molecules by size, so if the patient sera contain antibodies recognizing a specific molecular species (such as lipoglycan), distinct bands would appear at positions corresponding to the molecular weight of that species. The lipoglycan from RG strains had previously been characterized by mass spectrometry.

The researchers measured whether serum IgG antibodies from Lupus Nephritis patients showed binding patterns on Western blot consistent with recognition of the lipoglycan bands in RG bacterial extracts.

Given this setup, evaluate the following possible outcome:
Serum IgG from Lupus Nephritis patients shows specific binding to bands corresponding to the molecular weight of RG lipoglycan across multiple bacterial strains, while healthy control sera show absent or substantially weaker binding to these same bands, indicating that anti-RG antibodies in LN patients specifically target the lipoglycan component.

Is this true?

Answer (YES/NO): YES